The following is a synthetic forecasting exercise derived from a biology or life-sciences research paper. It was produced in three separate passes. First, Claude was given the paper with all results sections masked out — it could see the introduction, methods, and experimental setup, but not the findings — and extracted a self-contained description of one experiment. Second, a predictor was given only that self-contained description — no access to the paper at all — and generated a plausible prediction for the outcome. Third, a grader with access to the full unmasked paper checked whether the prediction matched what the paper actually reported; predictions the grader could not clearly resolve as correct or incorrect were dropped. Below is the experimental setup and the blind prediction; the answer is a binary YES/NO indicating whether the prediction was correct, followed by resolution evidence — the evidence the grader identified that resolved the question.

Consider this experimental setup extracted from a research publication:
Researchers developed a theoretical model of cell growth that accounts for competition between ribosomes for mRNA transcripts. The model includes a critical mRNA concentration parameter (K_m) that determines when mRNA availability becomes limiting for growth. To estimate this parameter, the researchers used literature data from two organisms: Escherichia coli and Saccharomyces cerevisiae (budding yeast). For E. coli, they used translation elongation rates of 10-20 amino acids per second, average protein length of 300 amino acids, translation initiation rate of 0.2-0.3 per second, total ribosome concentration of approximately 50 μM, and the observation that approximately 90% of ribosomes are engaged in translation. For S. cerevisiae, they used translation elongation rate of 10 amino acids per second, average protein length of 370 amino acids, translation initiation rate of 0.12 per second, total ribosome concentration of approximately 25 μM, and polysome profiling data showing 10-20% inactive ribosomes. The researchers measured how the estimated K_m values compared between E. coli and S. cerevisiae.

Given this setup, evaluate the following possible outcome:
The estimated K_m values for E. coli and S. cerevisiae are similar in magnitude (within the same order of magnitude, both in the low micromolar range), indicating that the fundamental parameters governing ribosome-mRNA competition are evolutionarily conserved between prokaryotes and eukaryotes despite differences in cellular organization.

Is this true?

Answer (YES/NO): YES